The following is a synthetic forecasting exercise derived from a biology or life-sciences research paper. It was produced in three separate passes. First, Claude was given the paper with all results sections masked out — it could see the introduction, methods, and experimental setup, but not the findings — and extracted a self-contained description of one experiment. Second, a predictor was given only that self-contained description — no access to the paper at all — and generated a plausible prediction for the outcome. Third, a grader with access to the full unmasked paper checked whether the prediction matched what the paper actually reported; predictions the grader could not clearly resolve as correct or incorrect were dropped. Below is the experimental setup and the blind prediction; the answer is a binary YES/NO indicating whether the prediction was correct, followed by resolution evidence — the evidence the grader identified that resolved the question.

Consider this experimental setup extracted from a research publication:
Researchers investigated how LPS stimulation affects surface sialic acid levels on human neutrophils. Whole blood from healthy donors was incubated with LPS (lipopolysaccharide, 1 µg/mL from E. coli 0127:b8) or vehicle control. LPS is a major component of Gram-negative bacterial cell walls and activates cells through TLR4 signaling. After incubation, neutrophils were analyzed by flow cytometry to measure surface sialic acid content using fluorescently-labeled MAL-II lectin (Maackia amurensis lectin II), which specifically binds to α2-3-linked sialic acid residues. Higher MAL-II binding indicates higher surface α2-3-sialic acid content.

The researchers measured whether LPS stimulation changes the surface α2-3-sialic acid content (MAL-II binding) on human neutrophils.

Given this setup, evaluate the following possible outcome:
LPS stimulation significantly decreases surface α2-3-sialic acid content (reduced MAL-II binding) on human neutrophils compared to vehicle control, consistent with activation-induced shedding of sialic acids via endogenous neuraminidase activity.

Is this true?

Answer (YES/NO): YES